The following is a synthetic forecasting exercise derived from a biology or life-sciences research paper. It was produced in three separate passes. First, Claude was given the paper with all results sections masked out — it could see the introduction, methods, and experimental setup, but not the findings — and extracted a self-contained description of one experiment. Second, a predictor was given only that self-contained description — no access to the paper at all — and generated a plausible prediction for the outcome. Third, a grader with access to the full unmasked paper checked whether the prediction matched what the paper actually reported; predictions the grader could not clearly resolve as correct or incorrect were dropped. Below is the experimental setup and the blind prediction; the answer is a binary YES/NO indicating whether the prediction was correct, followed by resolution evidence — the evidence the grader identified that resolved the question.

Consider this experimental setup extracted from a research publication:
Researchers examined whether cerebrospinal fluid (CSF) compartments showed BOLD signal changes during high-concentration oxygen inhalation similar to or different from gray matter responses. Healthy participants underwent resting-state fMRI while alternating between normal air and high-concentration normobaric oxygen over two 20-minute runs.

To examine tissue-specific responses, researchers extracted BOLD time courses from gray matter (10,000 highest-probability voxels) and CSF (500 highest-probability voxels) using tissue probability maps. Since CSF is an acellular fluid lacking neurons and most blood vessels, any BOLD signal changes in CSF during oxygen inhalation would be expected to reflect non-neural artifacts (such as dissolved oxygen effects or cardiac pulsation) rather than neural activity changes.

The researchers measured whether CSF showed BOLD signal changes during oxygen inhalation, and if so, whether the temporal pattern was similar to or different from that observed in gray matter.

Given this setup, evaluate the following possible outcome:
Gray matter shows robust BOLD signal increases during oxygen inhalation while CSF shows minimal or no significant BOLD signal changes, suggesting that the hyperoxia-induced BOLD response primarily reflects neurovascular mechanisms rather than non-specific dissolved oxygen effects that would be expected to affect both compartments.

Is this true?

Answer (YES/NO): NO